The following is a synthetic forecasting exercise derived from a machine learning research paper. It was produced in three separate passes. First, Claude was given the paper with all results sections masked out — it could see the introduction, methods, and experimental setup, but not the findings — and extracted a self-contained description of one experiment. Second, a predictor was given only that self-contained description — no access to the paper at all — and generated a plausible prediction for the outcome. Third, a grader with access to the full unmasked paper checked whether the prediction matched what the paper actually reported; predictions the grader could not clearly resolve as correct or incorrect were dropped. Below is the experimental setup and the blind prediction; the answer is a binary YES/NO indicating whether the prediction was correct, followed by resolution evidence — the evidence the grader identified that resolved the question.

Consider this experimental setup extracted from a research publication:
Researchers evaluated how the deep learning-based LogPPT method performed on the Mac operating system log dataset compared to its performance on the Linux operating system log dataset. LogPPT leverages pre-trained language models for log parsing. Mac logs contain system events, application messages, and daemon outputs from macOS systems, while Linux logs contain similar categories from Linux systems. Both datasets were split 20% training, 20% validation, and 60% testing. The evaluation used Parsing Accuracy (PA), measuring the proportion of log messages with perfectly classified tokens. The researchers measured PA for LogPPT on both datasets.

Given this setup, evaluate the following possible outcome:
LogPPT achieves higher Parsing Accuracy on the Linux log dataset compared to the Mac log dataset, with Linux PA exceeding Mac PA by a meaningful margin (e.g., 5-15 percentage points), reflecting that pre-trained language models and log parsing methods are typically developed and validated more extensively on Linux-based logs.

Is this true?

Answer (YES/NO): NO